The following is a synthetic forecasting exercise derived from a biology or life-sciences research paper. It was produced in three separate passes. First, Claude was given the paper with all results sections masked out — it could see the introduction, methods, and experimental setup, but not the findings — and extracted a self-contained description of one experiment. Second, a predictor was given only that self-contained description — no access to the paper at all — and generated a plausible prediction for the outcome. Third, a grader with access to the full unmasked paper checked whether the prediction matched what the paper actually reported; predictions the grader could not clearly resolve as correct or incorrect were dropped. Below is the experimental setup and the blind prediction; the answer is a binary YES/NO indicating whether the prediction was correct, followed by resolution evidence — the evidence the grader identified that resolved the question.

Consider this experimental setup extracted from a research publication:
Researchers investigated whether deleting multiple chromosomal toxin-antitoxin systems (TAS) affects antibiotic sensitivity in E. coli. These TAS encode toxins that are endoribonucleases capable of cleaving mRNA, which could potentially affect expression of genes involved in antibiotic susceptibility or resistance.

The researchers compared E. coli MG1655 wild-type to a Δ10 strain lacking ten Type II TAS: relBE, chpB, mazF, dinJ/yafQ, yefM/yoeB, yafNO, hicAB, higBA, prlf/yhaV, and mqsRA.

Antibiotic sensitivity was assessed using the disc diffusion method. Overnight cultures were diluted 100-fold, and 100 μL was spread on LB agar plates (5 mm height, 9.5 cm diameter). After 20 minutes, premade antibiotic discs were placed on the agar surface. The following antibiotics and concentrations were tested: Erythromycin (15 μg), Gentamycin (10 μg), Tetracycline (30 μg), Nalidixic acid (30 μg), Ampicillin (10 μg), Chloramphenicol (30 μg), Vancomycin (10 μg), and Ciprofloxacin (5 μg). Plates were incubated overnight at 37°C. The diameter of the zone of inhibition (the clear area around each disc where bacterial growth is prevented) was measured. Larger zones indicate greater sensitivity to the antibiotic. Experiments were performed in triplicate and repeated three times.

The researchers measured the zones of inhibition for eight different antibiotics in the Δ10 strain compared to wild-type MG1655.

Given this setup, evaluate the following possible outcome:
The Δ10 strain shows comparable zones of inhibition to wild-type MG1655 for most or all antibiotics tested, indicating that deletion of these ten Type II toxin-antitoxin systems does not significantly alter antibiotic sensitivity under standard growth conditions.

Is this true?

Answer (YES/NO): NO